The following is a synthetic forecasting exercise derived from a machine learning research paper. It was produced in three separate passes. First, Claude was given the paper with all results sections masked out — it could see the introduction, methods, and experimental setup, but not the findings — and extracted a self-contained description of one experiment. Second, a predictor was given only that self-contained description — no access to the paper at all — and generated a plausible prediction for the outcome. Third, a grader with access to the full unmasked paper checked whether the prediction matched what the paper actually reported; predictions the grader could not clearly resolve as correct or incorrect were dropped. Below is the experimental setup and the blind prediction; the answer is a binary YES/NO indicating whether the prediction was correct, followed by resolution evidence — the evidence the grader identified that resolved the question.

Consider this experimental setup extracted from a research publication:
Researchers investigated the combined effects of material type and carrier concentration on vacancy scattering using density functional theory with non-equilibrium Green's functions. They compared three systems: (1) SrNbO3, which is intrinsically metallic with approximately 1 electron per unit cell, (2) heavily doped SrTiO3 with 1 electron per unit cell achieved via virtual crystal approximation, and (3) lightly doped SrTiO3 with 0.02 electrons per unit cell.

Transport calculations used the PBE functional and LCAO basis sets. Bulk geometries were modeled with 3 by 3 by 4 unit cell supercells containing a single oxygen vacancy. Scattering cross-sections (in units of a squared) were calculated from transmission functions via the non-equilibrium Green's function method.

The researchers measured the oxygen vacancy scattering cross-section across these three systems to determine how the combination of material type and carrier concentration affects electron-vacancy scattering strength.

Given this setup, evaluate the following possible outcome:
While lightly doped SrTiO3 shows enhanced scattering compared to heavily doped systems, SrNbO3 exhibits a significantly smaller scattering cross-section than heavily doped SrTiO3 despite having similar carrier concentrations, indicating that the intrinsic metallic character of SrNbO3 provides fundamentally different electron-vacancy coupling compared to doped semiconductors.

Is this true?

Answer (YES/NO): NO